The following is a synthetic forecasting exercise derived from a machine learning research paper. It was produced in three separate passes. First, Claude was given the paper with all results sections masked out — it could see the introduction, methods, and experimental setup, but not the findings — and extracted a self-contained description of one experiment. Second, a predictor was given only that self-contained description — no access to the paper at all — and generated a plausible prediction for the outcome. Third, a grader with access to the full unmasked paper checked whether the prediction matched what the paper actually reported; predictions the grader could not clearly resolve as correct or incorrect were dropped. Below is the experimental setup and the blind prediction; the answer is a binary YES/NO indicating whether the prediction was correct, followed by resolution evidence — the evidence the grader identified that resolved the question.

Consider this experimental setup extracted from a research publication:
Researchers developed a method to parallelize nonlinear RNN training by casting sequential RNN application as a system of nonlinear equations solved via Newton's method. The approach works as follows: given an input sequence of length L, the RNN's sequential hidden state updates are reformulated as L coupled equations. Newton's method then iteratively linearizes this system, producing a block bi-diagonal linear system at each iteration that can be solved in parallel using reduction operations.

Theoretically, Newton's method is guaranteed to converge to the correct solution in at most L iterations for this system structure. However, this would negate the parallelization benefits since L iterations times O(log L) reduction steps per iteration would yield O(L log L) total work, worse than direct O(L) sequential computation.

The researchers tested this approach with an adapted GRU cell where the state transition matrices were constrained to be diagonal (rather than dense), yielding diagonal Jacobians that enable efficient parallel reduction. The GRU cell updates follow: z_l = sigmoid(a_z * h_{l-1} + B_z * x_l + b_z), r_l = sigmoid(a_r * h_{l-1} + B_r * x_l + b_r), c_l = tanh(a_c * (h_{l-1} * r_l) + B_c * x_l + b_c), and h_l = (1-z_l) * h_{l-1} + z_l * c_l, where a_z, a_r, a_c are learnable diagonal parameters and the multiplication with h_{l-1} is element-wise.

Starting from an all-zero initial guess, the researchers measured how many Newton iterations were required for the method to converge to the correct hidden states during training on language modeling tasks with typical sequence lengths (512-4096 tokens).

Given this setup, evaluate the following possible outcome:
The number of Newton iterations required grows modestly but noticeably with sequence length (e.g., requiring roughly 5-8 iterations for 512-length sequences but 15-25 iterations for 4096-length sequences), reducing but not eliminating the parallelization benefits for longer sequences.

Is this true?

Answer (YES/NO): NO